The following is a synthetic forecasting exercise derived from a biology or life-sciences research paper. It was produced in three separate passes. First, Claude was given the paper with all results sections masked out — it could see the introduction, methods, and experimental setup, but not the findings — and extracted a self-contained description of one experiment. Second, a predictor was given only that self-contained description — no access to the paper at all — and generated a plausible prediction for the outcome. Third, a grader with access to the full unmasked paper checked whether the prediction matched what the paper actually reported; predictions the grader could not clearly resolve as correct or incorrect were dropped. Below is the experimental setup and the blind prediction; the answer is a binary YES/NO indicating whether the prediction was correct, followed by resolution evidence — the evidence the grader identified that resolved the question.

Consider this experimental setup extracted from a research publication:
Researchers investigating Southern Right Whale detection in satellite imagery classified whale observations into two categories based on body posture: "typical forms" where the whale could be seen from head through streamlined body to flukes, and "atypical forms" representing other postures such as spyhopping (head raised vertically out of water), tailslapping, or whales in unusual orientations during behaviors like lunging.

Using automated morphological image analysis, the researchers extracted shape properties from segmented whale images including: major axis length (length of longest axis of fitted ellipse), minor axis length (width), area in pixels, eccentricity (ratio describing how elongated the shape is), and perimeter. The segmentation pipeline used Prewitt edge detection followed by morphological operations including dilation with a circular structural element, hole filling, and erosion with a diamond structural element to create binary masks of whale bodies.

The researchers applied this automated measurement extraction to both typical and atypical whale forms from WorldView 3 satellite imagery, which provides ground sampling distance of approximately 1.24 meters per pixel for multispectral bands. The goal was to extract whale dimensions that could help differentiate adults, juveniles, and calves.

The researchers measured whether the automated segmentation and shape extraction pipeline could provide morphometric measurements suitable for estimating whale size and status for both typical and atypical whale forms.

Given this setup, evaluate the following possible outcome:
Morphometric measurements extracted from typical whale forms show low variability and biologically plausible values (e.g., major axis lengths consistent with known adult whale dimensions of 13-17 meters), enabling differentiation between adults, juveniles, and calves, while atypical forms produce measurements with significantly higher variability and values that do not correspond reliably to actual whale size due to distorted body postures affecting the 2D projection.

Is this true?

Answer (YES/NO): NO